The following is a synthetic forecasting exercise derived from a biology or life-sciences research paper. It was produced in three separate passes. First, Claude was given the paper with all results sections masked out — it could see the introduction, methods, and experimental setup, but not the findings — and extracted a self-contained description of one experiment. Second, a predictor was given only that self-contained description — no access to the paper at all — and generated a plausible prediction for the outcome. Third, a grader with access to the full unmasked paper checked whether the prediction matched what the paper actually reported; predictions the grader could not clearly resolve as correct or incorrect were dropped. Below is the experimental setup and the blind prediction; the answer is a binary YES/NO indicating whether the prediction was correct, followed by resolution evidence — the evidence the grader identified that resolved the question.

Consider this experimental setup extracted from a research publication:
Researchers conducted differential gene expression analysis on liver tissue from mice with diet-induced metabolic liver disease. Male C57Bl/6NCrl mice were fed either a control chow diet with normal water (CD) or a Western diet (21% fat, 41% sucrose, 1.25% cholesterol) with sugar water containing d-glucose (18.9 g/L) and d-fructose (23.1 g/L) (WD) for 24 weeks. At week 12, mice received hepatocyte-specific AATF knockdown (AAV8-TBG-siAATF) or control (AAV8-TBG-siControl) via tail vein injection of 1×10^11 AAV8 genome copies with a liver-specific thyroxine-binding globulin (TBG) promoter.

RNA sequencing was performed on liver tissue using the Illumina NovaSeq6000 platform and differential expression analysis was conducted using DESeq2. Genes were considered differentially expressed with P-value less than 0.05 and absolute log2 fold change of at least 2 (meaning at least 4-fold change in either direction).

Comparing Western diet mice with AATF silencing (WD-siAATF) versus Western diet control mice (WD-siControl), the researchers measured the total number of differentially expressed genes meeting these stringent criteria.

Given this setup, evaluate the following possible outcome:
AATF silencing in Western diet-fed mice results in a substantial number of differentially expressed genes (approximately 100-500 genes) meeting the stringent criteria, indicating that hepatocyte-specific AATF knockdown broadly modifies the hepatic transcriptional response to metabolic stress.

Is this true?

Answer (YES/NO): YES